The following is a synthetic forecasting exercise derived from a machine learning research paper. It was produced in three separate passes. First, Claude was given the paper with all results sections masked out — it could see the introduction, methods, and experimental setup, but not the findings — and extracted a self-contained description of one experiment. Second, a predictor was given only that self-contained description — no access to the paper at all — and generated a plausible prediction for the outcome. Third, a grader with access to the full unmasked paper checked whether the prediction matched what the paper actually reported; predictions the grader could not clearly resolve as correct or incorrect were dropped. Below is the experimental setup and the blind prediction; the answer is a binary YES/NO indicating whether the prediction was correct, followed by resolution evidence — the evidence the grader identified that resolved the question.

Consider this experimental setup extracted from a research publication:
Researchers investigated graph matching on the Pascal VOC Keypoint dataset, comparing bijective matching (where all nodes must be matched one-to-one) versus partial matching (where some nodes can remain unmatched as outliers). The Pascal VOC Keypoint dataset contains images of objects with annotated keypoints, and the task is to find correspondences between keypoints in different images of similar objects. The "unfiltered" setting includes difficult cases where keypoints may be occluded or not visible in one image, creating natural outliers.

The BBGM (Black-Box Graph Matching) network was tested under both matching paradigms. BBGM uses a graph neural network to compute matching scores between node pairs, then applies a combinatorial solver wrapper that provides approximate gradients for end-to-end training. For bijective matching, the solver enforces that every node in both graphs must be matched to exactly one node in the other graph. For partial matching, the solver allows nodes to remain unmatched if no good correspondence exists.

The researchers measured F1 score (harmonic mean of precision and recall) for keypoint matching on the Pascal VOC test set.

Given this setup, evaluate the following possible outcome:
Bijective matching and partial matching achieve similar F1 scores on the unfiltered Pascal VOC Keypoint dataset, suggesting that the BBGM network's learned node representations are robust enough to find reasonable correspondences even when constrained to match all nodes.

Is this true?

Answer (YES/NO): NO